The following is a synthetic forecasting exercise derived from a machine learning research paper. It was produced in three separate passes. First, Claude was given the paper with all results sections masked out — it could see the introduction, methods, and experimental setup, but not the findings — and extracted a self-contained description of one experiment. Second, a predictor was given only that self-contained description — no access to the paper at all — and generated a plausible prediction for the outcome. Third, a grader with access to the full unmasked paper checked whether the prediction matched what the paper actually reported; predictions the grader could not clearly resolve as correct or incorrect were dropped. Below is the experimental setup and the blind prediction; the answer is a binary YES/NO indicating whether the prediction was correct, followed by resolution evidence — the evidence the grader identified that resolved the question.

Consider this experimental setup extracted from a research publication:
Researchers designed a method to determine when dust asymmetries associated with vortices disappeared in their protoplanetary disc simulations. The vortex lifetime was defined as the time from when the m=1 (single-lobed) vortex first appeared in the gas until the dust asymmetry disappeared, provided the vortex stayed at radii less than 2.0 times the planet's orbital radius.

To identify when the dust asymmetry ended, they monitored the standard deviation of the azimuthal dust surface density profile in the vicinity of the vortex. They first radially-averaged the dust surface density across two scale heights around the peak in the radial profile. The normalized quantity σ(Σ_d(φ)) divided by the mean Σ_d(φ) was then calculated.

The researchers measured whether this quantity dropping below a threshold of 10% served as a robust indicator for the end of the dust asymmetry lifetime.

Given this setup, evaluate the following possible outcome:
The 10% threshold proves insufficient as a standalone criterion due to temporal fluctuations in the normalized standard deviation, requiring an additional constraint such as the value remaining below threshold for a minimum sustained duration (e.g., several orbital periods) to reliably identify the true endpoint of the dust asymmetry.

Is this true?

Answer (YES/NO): NO